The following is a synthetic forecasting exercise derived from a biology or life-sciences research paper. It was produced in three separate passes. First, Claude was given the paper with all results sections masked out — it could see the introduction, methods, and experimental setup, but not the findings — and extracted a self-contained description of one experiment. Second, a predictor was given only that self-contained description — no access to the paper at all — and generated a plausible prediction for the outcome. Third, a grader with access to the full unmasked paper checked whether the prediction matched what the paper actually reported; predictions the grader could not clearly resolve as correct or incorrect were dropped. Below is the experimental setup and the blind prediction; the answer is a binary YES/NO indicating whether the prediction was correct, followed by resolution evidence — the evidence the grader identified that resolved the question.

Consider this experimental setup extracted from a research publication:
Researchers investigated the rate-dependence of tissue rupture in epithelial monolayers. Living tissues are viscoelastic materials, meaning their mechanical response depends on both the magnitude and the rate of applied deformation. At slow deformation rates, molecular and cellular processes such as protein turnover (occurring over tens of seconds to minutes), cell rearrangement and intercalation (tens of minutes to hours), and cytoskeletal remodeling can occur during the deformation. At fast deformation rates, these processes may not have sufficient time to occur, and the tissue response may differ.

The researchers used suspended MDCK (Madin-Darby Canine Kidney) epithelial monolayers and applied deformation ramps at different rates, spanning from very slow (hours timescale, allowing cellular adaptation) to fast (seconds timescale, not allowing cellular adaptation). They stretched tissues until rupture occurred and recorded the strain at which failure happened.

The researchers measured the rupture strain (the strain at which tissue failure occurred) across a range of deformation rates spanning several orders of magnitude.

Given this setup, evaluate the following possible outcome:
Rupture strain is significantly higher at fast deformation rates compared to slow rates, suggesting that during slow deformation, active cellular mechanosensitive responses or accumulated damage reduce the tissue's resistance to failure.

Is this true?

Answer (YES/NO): NO